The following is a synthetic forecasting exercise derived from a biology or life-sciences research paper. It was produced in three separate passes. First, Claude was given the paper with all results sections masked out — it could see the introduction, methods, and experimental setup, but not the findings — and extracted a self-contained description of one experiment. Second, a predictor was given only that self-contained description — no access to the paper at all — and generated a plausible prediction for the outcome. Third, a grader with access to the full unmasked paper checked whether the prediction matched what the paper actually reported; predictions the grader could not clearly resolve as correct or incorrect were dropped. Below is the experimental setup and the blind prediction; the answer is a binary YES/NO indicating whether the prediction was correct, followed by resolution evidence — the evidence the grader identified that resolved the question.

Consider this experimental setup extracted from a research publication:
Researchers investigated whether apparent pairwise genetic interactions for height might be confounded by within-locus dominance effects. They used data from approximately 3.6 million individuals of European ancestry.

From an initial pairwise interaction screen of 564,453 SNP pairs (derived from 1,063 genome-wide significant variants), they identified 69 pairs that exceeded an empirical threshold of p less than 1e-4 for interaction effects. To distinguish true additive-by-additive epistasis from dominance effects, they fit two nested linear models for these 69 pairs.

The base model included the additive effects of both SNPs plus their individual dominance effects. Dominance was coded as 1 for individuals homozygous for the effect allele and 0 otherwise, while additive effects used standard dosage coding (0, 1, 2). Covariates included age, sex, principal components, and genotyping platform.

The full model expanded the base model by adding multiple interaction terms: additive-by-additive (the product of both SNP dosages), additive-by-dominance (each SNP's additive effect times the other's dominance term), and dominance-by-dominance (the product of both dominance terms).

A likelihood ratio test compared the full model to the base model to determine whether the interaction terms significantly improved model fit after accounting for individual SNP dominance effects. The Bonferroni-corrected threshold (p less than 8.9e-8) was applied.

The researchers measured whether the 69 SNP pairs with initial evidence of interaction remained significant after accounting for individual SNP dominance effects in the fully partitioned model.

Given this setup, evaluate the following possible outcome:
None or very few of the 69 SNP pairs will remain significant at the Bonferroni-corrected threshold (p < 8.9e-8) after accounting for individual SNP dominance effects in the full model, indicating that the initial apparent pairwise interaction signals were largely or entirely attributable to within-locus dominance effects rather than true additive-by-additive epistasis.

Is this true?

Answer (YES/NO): NO